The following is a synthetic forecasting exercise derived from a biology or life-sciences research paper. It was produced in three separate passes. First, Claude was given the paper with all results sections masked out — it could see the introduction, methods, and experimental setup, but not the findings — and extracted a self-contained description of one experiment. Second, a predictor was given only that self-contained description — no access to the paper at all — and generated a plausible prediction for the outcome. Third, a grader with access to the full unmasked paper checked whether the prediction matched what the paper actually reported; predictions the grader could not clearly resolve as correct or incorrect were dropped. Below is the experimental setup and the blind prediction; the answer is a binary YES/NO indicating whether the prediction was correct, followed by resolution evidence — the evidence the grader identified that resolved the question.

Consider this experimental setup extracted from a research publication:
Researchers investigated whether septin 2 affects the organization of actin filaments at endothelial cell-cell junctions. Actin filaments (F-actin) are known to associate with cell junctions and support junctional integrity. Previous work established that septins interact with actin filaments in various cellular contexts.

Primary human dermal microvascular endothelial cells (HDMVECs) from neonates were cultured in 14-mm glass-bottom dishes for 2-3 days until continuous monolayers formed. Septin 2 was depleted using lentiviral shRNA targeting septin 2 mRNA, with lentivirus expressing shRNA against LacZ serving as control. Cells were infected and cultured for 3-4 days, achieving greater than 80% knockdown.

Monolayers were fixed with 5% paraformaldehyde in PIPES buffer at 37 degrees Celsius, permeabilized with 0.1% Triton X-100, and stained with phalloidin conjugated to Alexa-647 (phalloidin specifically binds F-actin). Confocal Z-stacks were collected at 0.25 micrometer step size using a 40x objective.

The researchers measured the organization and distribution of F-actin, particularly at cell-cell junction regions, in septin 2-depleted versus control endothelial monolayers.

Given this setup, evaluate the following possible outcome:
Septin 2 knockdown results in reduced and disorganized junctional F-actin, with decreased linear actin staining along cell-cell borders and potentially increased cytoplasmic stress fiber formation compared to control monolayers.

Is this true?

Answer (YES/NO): YES